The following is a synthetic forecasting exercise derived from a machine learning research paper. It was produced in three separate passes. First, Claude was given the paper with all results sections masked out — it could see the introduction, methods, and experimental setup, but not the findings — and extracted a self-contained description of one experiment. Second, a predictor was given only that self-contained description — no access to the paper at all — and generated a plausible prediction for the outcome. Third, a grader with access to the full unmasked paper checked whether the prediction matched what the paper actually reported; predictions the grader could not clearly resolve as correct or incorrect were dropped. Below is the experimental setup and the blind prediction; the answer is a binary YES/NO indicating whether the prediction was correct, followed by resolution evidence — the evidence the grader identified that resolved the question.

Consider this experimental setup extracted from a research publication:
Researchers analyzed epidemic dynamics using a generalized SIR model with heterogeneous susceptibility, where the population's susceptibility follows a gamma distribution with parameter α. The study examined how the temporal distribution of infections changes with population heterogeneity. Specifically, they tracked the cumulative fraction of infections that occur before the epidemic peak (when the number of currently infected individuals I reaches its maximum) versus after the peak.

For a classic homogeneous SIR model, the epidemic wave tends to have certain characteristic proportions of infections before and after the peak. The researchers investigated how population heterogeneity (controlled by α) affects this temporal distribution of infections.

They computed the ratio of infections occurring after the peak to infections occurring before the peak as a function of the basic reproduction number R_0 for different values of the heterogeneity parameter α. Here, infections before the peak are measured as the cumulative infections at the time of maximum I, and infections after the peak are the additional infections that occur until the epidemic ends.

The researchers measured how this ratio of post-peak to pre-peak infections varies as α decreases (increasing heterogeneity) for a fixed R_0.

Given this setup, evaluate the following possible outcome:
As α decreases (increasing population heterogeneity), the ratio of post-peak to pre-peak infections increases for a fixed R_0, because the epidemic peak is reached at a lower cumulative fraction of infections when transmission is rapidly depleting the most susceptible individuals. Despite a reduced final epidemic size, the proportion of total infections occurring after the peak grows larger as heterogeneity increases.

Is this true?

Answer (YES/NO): YES